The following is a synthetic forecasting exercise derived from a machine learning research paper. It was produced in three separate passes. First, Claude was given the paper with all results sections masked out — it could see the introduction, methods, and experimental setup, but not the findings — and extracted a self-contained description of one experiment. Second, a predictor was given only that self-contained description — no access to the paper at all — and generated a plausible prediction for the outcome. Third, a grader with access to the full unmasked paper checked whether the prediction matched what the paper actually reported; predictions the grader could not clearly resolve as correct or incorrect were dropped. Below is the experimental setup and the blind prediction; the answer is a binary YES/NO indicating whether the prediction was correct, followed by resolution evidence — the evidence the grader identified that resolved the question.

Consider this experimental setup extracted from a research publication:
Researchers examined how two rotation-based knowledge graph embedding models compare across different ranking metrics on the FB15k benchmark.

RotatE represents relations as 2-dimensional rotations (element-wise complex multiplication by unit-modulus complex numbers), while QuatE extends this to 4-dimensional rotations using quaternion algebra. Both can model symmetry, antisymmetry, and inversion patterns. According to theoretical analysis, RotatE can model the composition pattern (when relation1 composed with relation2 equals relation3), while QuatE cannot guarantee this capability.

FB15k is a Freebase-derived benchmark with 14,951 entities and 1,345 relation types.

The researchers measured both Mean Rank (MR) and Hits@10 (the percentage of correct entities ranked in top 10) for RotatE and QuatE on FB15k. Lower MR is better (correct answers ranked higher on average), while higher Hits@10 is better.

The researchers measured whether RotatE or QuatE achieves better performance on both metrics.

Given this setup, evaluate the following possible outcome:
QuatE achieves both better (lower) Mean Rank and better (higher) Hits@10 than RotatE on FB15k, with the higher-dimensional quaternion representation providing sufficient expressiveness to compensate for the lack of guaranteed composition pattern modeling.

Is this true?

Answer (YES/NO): NO